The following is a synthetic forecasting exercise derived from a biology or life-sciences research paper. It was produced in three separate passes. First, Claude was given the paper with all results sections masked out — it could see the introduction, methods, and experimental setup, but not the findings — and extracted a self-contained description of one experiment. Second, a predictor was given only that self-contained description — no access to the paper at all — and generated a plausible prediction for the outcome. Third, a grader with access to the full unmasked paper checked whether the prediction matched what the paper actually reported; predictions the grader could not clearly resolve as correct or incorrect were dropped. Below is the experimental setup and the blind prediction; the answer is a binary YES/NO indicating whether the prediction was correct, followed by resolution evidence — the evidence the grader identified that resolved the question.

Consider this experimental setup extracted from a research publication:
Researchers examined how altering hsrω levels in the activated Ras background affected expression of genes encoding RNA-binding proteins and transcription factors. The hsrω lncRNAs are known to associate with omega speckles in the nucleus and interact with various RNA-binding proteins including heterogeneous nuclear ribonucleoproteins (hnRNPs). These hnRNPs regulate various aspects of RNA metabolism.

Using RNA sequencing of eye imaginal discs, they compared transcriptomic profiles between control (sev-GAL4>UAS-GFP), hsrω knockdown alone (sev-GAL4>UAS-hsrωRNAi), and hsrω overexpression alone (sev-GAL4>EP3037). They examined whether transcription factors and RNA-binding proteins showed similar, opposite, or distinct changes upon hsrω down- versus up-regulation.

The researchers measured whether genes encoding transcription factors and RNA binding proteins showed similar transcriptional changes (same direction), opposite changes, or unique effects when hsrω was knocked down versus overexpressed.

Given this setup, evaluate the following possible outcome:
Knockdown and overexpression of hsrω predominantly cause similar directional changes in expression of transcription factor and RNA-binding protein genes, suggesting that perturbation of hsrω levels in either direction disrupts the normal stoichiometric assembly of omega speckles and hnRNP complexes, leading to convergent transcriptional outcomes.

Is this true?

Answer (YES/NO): YES